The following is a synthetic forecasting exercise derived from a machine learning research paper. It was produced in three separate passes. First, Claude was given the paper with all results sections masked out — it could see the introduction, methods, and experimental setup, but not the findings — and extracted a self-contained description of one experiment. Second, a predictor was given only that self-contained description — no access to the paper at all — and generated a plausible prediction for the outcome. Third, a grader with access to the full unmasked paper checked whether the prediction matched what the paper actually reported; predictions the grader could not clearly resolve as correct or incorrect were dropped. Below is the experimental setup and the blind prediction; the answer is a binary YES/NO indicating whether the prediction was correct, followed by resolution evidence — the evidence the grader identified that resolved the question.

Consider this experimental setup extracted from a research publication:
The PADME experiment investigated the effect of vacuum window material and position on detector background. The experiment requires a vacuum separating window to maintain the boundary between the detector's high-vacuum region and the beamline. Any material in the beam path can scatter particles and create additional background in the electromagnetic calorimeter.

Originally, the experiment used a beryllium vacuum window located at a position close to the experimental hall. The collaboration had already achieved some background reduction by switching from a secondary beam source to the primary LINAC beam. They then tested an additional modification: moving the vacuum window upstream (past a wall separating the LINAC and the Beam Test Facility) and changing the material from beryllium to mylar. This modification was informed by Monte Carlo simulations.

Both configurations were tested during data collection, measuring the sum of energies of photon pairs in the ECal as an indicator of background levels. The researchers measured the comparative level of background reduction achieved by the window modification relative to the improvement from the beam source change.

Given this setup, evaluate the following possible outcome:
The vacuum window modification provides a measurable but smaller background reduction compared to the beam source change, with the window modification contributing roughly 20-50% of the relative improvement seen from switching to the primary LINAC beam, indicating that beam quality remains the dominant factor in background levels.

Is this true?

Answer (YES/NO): NO